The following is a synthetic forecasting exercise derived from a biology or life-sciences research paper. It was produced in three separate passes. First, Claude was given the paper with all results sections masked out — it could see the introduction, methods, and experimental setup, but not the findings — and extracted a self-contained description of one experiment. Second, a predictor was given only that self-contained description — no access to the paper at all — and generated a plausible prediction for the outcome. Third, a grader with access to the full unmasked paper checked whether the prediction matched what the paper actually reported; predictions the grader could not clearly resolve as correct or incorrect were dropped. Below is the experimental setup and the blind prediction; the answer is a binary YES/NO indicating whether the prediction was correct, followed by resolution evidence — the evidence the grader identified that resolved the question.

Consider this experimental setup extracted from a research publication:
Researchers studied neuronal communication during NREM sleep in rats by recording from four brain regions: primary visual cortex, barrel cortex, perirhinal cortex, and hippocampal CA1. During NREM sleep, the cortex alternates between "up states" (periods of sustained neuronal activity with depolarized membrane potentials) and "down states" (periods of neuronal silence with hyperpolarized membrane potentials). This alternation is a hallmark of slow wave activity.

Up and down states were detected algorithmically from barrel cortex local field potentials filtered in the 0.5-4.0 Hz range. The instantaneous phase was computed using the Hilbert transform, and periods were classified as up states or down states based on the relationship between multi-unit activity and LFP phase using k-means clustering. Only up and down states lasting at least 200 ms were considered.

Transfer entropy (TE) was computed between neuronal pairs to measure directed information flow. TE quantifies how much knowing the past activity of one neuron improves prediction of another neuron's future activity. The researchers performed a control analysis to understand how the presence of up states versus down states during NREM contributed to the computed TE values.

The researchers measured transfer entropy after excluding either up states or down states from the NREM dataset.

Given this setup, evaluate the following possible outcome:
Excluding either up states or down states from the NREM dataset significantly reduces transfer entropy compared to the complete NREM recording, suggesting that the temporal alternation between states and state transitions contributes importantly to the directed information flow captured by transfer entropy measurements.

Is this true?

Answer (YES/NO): NO